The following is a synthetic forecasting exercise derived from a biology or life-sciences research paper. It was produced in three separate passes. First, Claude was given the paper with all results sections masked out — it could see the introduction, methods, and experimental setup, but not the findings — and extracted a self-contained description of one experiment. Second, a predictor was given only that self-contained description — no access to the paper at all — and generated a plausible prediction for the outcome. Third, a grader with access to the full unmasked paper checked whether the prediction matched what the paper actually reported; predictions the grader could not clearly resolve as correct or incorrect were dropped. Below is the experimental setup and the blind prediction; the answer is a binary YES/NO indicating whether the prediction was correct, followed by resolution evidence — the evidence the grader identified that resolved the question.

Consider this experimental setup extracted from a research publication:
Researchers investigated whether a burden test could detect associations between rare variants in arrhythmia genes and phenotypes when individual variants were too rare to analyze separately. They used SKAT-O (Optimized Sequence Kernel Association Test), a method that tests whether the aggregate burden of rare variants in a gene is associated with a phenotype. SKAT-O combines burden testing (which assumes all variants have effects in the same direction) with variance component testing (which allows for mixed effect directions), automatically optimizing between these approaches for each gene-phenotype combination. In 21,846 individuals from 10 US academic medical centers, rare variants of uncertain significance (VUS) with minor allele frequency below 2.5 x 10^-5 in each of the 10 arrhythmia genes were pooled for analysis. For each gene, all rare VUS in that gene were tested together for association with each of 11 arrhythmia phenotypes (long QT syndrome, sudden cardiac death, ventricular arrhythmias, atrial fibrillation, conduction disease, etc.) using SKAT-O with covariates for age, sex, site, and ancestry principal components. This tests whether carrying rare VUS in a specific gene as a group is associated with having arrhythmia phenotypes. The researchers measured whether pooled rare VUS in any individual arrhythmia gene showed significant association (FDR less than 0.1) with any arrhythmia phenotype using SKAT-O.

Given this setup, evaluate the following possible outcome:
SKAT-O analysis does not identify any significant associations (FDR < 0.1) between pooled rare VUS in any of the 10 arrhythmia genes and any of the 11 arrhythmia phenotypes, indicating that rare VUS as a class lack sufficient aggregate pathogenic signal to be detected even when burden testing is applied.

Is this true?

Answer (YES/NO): NO